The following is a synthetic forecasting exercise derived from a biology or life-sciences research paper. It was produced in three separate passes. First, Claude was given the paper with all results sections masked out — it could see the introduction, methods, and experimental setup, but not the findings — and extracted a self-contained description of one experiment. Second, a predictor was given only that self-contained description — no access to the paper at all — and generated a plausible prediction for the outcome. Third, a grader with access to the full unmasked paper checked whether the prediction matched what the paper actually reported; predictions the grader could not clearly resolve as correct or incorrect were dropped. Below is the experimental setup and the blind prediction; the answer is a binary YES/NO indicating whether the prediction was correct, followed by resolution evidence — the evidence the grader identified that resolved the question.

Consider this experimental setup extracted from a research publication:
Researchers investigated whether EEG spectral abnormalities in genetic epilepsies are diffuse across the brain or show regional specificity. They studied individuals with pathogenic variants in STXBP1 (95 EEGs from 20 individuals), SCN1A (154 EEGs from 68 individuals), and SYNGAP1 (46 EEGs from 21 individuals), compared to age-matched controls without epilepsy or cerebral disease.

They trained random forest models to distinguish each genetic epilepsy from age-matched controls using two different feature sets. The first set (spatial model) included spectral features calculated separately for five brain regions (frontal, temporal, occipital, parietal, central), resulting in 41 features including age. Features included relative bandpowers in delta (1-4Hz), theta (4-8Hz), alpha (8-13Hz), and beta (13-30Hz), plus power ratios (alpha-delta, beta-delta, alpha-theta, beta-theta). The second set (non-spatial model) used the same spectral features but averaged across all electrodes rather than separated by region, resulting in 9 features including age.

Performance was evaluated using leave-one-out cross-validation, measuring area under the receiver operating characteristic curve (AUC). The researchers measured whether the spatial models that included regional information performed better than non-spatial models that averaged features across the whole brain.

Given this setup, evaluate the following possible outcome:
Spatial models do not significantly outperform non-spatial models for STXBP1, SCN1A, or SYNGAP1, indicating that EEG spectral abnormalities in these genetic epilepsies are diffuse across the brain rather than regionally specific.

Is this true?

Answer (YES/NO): NO